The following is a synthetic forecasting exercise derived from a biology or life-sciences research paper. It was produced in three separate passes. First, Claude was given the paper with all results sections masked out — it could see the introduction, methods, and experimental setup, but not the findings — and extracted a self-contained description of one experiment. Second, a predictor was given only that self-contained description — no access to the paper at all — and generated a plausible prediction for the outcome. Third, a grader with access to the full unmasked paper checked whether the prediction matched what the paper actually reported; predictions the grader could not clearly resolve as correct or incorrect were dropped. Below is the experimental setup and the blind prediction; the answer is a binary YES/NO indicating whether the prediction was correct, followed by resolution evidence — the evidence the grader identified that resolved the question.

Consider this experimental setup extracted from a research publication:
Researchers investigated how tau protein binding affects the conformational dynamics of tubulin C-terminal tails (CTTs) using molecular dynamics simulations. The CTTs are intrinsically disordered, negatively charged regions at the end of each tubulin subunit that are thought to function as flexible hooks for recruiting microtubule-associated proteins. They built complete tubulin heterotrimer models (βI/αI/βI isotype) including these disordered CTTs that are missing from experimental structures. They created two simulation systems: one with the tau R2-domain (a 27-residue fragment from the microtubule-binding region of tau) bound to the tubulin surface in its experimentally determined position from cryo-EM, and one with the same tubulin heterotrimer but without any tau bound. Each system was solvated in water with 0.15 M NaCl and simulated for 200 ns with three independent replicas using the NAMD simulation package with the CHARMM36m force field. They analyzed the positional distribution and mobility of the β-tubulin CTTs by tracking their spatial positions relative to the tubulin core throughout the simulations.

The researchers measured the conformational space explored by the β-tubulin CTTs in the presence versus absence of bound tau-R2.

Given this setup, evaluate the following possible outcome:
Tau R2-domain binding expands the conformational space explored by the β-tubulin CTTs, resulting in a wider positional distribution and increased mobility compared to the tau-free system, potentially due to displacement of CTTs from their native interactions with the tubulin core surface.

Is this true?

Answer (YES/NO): NO